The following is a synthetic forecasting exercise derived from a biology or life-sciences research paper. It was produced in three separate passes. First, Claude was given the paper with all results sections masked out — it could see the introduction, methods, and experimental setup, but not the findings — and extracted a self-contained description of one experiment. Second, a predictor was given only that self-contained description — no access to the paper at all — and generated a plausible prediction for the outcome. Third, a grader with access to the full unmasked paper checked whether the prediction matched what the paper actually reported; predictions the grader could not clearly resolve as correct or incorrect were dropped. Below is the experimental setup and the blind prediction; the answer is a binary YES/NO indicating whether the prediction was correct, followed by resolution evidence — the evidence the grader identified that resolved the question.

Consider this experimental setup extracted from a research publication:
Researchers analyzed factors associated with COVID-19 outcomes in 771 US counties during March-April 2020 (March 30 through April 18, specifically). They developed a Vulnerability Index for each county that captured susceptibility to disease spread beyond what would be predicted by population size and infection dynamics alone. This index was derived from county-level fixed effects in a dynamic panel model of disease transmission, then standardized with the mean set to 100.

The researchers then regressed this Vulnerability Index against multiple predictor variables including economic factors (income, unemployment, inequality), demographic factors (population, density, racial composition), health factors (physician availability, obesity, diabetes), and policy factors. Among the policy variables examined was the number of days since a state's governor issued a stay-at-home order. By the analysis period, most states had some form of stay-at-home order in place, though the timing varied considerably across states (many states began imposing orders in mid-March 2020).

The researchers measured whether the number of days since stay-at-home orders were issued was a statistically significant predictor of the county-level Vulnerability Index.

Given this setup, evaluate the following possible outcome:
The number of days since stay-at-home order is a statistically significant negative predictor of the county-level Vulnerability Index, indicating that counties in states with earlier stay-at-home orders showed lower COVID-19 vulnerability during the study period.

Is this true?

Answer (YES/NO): NO